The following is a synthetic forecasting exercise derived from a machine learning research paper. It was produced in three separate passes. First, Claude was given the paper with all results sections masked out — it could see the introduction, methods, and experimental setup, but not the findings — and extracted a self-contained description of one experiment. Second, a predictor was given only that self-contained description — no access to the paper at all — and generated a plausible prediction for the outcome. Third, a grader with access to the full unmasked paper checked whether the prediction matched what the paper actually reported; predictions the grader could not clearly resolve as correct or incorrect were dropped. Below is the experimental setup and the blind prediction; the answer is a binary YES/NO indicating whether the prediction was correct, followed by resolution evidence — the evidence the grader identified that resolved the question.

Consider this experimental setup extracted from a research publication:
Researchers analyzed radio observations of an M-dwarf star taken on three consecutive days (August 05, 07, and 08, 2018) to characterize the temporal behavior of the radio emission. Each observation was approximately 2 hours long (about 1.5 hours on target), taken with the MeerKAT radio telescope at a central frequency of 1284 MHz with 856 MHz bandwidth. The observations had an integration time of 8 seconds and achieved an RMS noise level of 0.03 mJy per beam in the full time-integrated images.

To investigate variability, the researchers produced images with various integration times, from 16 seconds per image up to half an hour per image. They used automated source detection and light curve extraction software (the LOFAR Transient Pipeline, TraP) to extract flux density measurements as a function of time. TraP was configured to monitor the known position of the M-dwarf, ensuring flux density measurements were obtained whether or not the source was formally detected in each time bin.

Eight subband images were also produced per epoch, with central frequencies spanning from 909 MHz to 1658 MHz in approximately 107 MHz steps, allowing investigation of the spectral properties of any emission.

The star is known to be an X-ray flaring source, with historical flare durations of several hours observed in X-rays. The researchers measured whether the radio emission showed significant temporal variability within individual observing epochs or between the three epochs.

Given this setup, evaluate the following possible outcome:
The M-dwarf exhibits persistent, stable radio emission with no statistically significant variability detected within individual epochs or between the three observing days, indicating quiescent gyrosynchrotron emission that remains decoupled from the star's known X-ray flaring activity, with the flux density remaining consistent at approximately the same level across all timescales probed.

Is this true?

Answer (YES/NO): NO